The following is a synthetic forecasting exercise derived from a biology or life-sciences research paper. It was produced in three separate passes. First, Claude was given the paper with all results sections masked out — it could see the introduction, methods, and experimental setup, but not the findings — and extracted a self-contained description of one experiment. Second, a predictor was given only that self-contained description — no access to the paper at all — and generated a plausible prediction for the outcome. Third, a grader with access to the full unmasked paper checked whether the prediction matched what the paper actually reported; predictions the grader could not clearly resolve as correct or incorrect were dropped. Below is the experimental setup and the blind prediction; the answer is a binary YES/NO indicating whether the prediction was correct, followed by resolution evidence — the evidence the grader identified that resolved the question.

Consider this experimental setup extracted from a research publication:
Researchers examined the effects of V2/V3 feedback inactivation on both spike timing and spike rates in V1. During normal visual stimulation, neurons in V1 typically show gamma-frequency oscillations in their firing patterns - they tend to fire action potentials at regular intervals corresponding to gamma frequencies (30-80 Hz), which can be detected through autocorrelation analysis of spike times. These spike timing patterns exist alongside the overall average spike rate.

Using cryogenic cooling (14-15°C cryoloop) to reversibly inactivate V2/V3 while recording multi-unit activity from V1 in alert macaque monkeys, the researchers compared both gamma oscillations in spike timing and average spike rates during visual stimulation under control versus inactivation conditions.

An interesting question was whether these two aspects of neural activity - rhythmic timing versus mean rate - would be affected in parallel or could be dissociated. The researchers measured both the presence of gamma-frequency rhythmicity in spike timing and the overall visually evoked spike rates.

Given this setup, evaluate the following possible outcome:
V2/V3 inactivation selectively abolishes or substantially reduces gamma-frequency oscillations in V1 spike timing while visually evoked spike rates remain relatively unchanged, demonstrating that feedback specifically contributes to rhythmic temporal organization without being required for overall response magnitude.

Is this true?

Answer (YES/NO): YES